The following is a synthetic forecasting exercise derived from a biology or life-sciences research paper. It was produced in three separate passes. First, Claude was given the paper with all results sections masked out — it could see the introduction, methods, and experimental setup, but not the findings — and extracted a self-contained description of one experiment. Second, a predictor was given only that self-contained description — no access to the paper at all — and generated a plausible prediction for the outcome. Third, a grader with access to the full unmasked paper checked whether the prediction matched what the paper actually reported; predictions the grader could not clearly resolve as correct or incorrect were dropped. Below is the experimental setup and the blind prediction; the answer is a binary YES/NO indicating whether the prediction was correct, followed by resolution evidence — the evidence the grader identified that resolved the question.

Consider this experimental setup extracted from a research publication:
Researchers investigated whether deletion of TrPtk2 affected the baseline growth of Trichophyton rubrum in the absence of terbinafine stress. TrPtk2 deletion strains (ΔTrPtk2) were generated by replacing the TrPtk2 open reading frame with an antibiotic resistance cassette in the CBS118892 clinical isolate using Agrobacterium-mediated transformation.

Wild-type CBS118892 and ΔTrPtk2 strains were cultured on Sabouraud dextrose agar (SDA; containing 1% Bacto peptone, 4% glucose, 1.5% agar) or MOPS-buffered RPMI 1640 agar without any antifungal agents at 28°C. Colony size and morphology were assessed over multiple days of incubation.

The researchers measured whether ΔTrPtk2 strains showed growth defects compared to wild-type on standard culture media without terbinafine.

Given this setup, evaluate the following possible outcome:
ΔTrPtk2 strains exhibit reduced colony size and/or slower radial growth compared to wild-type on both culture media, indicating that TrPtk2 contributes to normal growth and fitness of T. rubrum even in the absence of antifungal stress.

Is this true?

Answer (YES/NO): NO